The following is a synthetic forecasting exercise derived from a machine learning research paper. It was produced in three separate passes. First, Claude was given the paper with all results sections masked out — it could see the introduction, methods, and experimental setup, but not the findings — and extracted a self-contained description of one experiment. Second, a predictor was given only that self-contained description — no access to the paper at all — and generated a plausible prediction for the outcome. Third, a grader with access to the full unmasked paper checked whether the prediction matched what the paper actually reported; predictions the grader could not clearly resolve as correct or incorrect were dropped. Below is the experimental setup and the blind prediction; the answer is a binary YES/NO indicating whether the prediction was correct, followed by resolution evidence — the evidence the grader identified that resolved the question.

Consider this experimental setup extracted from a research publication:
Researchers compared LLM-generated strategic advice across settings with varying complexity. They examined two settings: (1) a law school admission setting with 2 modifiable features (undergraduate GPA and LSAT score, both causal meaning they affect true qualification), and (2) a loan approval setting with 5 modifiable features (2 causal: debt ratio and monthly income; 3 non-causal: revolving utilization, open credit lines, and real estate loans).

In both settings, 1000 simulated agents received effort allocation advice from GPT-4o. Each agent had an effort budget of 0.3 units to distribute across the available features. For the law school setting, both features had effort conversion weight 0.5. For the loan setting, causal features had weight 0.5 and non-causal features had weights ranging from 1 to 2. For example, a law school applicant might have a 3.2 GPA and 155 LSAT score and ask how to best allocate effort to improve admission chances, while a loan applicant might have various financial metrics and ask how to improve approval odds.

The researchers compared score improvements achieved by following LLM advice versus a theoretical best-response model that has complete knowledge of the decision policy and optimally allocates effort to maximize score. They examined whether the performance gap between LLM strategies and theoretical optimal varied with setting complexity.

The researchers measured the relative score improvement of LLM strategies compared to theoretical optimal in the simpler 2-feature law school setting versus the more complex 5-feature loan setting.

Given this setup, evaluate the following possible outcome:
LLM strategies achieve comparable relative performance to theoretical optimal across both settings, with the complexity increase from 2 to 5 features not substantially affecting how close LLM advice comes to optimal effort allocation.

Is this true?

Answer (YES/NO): NO